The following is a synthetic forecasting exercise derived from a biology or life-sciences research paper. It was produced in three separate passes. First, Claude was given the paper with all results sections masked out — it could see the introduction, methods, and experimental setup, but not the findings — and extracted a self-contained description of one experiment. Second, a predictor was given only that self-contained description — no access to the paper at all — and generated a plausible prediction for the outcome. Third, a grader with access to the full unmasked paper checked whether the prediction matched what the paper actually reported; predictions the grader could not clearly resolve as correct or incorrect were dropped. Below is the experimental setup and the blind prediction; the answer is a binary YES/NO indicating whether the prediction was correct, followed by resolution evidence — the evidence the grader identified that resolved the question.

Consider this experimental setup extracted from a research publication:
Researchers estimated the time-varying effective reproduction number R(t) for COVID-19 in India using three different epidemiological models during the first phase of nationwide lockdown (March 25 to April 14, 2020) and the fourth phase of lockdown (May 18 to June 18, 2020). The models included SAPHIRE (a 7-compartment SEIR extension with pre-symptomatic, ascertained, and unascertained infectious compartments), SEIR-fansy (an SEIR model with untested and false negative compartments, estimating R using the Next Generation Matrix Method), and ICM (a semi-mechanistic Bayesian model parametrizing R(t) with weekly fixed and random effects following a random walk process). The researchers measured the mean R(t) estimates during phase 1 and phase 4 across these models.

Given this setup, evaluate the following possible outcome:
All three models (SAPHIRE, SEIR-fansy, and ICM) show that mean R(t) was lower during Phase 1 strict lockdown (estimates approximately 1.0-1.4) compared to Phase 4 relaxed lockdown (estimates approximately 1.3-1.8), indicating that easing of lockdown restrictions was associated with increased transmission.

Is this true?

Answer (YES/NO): NO